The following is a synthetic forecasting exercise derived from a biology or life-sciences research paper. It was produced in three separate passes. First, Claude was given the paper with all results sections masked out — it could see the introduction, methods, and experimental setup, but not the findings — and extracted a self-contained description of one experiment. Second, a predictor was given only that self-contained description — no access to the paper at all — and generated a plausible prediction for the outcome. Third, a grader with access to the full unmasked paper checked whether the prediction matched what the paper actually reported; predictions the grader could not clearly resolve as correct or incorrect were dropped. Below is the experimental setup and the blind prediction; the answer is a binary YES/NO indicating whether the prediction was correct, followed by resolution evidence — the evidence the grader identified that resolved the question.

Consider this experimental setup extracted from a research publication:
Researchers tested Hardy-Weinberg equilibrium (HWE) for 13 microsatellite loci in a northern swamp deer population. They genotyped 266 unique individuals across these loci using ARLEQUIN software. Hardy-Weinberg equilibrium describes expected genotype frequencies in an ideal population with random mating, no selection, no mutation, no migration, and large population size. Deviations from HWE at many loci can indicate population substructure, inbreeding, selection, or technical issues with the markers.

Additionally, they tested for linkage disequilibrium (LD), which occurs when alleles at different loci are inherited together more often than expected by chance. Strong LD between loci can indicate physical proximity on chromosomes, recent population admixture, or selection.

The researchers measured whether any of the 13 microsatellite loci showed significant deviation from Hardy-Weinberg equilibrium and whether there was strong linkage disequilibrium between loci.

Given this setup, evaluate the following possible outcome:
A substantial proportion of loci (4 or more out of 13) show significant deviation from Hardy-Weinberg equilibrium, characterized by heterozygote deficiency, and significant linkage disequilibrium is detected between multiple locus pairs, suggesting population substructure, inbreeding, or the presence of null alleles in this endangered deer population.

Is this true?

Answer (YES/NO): NO